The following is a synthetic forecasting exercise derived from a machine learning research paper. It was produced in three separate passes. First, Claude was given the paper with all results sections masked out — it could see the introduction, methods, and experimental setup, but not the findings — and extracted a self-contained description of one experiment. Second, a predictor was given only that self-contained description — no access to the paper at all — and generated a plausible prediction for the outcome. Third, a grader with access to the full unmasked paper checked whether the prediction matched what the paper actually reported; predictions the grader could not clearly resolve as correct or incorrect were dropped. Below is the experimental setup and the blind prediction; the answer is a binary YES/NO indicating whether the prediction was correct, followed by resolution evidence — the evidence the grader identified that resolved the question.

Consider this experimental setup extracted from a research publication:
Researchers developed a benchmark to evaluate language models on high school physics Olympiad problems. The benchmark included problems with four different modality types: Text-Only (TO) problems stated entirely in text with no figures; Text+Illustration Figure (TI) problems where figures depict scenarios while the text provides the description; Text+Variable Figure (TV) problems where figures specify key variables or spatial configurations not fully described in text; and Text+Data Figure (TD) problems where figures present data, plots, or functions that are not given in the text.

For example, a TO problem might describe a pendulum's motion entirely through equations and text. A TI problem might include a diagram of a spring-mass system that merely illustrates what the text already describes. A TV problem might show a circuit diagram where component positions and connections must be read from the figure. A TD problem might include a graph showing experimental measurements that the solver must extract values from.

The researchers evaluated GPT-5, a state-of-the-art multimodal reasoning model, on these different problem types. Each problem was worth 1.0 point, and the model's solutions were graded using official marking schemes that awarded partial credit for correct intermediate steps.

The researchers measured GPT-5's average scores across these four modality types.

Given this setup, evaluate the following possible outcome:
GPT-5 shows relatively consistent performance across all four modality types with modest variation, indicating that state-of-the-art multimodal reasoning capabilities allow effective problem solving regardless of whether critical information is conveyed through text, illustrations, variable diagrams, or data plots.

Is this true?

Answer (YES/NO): NO